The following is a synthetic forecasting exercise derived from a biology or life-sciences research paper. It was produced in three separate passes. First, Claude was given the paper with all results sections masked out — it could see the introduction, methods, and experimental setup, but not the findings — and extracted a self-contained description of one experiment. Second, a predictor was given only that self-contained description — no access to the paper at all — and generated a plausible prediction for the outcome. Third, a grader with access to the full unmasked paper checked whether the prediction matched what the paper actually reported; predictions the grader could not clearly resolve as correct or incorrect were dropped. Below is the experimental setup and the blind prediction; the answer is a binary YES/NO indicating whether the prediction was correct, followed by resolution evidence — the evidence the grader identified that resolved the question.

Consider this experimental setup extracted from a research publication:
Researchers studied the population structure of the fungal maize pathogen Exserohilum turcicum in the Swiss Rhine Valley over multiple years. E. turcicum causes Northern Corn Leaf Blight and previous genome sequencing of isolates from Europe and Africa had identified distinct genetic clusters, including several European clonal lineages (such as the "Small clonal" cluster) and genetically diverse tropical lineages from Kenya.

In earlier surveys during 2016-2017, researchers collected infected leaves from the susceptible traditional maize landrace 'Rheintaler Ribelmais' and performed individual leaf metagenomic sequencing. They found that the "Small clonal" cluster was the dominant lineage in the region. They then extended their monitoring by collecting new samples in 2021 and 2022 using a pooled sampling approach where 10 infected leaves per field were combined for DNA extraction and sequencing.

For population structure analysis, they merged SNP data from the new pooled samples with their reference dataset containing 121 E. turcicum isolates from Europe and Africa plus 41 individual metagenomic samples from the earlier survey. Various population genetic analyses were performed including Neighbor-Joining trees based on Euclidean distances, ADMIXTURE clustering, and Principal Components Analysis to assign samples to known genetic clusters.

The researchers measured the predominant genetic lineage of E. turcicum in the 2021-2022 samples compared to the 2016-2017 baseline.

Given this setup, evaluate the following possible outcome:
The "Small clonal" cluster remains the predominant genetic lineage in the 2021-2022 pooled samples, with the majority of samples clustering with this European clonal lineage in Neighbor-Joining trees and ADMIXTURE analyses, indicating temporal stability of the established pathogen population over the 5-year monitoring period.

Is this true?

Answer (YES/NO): NO